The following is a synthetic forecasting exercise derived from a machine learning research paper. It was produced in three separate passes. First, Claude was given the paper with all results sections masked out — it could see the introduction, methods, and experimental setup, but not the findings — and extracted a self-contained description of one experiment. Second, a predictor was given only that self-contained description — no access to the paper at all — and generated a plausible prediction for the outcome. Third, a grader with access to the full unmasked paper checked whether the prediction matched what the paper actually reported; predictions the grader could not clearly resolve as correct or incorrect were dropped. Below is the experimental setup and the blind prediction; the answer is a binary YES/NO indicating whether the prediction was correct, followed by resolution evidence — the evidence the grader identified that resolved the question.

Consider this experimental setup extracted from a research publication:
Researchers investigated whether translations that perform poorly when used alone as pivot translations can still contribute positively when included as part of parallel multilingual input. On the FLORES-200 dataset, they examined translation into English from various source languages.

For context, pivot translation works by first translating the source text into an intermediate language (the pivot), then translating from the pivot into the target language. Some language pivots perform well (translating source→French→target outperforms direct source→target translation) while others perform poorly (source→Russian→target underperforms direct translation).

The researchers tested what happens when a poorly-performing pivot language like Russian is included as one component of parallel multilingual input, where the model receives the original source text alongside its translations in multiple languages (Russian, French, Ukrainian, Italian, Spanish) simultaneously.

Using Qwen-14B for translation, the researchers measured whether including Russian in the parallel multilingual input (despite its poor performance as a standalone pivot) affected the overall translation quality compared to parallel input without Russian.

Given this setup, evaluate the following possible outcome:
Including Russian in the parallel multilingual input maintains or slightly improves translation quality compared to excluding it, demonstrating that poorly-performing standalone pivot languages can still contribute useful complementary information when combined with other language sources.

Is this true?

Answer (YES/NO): YES